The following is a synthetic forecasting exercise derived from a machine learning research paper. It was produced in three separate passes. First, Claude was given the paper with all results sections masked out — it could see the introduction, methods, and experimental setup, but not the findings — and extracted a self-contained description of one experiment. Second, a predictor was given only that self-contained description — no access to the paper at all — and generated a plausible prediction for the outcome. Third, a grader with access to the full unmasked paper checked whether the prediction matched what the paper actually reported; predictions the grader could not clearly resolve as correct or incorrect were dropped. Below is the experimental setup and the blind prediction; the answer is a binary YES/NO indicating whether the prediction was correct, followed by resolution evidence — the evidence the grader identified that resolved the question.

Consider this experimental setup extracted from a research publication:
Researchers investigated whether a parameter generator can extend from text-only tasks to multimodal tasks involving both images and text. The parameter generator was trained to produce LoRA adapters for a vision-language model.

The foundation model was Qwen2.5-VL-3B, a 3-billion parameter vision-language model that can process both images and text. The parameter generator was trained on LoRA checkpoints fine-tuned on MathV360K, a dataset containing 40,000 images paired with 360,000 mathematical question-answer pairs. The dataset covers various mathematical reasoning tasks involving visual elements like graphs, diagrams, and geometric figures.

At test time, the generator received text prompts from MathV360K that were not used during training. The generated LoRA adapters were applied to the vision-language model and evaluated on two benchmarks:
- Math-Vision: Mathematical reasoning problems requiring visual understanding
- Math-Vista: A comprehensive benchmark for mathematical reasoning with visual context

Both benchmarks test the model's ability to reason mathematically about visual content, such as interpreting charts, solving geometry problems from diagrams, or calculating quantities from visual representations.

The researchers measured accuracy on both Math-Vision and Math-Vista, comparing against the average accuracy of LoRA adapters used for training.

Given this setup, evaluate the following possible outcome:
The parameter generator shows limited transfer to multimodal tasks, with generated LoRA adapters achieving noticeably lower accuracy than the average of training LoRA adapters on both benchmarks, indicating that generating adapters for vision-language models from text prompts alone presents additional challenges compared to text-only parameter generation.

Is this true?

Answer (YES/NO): NO